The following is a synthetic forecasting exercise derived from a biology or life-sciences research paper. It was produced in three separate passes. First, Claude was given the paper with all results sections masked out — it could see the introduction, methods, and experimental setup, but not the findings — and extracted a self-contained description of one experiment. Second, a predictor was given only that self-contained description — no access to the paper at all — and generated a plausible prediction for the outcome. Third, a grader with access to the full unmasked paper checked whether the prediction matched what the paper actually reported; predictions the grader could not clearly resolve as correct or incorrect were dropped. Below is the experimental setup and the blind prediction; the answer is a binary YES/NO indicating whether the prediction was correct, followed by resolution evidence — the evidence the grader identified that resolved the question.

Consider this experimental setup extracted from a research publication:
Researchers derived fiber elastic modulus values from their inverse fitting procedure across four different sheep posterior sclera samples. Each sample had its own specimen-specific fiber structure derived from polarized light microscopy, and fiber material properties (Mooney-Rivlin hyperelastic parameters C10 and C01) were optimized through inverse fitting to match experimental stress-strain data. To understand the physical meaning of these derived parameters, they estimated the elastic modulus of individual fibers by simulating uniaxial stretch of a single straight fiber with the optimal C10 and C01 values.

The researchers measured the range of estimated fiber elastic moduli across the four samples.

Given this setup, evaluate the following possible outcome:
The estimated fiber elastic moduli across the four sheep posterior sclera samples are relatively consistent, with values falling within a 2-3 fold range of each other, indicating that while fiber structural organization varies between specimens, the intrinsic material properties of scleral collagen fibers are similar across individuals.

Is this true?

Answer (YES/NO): NO